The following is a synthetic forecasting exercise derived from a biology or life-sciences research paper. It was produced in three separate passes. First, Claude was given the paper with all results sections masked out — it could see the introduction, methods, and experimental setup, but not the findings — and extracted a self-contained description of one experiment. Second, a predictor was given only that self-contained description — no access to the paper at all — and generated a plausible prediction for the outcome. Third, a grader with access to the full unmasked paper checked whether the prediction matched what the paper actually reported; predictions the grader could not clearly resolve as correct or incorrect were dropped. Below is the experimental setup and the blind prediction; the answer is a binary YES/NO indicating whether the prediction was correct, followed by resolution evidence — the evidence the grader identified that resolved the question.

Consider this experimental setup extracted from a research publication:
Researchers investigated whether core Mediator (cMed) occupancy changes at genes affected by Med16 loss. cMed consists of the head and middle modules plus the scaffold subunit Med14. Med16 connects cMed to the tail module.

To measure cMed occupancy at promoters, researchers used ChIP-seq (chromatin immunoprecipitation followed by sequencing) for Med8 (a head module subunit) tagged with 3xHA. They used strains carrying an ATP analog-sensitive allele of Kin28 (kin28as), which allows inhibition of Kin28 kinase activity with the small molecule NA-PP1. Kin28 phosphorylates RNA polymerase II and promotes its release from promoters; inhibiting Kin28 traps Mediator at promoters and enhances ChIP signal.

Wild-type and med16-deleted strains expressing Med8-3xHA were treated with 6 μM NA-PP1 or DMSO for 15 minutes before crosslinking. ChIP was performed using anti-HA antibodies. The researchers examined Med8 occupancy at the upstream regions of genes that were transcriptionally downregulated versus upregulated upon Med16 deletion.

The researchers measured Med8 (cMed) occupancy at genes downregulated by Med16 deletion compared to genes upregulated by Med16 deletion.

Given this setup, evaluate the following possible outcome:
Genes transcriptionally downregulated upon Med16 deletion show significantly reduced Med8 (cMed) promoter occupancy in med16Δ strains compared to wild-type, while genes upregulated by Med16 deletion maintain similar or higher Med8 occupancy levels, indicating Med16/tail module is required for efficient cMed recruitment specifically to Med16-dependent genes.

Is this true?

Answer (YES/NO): YES